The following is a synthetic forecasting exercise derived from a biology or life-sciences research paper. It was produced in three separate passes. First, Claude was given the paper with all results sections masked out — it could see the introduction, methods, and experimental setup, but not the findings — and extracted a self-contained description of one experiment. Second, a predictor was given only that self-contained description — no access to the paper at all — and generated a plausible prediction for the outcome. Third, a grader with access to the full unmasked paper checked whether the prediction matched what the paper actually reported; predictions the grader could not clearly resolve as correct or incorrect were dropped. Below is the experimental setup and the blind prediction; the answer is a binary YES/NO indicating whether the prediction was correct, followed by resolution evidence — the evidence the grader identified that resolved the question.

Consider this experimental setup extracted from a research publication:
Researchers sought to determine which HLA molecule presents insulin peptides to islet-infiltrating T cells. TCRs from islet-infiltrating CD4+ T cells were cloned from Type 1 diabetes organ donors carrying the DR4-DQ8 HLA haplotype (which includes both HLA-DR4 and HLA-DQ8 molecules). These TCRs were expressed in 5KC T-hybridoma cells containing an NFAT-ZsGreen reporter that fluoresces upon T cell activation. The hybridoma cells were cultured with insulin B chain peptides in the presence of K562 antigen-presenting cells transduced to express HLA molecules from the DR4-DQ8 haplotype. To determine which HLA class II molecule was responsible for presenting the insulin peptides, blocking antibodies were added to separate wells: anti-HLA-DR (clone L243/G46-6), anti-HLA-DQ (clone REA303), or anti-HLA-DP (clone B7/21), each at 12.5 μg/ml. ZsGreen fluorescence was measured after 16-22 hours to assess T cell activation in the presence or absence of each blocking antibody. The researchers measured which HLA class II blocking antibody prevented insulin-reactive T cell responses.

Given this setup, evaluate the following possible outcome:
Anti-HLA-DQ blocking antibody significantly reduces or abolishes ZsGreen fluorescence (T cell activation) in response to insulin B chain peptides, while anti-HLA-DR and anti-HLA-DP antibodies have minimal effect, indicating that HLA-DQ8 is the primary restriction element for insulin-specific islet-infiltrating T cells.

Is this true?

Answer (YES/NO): YES